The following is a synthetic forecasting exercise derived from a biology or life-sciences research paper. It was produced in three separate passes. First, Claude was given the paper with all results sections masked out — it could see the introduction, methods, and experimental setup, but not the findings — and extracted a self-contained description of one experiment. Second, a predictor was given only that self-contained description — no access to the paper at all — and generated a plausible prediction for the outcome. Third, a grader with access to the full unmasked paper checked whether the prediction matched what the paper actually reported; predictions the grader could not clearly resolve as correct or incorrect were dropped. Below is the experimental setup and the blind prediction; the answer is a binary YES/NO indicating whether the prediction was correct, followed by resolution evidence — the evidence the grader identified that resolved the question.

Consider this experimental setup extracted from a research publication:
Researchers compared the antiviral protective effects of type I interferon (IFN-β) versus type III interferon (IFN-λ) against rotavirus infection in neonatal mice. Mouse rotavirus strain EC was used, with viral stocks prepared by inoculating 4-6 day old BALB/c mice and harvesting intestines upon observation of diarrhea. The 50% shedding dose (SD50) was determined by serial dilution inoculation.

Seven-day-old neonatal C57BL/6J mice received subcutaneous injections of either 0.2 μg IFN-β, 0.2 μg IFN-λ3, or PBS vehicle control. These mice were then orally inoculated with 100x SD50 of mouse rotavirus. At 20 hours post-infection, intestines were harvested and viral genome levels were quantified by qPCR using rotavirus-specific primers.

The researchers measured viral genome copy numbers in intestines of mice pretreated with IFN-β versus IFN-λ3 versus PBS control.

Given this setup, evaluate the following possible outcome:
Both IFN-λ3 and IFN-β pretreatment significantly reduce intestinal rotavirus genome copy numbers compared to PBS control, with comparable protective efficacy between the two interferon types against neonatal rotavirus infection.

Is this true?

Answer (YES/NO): NO